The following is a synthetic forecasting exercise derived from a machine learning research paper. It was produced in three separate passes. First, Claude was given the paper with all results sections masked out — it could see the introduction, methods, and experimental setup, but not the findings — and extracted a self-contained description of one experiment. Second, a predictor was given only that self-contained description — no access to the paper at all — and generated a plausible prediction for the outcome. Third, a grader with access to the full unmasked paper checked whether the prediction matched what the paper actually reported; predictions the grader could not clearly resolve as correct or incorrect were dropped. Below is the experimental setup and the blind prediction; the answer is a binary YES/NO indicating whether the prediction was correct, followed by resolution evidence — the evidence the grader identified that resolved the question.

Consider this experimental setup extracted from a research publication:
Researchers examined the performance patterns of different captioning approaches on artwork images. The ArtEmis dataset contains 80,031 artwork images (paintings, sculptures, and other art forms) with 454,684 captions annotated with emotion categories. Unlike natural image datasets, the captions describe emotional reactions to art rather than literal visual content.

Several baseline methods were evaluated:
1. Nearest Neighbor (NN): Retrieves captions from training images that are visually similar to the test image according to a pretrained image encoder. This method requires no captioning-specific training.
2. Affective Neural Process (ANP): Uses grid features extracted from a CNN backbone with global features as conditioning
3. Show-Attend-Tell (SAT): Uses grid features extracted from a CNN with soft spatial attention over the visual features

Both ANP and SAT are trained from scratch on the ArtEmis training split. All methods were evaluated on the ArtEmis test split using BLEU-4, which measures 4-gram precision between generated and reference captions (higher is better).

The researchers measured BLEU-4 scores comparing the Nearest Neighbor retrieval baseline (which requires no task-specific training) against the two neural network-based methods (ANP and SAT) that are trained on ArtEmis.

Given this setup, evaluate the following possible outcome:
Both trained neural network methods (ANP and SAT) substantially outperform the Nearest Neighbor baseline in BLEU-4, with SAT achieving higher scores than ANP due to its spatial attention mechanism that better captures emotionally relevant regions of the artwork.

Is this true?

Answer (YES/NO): NO